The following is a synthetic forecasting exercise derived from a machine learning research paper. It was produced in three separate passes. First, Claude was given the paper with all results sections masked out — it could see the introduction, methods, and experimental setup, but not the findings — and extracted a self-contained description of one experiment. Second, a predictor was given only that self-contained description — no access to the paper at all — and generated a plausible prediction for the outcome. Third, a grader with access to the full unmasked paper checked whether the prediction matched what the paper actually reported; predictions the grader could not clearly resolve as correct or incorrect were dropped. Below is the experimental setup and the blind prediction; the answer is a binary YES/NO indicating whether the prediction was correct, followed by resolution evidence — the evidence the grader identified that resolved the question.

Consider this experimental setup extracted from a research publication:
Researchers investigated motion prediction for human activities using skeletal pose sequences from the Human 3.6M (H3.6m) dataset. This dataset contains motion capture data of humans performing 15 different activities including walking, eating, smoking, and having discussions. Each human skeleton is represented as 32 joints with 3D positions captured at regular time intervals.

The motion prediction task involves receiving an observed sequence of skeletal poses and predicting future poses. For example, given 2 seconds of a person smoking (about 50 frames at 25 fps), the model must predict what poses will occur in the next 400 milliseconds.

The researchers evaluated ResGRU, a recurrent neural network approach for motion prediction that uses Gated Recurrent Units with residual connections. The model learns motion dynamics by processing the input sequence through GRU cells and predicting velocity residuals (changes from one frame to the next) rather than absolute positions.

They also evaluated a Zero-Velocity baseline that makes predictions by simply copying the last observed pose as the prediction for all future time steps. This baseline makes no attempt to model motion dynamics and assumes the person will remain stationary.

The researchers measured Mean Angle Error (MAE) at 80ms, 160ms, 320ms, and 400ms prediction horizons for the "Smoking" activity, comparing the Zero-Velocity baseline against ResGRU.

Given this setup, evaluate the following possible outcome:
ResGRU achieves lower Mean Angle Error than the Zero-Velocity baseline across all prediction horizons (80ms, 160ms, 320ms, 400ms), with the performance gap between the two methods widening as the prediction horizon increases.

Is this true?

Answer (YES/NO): NO